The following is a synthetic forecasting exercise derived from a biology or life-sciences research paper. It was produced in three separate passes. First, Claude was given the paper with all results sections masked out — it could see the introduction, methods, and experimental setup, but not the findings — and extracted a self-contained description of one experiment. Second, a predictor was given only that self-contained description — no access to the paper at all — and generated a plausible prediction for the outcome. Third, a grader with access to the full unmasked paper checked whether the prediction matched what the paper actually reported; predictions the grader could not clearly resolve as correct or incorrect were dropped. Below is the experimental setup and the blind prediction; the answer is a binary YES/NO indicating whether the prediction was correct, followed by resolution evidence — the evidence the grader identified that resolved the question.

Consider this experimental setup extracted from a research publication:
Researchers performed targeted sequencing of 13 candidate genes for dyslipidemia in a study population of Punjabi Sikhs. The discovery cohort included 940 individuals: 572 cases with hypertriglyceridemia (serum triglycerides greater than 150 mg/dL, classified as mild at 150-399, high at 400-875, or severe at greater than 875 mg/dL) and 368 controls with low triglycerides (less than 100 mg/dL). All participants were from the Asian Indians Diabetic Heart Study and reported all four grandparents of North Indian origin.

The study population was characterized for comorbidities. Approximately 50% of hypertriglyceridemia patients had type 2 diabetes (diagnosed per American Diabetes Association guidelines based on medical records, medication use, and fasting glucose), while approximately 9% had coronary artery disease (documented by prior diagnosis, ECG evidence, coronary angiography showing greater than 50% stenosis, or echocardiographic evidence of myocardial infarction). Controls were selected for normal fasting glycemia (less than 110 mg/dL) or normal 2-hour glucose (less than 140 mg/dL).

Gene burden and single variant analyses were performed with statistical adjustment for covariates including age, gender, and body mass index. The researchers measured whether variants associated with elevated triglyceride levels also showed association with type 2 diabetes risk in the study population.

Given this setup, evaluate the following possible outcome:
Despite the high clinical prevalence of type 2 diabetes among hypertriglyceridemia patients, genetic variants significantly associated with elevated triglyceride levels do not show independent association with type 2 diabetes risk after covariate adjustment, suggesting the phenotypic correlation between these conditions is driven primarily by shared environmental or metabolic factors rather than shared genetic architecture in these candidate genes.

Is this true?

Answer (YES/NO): YES